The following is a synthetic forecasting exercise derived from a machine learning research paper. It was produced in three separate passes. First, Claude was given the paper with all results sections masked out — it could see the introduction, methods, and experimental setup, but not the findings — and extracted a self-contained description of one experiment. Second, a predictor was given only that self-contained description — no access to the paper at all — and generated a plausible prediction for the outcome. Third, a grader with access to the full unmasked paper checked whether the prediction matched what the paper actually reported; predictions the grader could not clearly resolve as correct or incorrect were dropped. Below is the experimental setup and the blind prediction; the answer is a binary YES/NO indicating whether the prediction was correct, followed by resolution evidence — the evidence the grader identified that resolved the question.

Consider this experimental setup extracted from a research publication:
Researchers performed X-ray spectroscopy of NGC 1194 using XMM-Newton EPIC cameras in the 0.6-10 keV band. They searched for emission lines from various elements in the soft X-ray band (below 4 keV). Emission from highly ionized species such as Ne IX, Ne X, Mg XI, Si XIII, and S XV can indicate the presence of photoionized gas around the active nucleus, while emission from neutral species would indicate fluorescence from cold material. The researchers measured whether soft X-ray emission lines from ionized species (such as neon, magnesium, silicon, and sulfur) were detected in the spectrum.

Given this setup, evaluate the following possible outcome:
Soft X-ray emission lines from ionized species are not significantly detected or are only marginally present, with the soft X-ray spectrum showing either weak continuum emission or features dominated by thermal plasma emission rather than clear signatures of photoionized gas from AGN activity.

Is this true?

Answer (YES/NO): NO